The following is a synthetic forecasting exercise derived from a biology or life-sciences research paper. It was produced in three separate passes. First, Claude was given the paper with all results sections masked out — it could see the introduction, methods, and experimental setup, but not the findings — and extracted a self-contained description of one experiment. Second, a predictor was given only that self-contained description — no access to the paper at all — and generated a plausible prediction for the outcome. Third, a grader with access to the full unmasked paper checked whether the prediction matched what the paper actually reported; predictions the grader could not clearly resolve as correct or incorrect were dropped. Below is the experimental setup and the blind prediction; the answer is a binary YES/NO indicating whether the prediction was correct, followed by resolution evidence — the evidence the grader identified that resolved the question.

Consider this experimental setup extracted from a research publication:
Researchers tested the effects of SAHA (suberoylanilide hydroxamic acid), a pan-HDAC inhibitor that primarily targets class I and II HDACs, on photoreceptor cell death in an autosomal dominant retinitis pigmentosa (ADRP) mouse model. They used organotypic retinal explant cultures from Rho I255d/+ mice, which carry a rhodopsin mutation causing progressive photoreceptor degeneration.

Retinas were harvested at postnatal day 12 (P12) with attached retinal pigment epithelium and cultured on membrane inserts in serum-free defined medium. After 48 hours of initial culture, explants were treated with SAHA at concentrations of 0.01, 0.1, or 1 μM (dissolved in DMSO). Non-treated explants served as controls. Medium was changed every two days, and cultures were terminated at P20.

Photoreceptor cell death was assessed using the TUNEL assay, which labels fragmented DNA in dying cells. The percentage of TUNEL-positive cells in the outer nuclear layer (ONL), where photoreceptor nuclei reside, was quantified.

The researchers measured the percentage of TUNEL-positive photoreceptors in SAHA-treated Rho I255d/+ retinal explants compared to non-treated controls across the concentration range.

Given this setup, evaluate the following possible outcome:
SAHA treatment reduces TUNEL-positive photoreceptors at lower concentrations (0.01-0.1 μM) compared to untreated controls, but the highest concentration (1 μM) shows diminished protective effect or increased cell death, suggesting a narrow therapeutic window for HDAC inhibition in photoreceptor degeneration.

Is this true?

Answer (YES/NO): YES